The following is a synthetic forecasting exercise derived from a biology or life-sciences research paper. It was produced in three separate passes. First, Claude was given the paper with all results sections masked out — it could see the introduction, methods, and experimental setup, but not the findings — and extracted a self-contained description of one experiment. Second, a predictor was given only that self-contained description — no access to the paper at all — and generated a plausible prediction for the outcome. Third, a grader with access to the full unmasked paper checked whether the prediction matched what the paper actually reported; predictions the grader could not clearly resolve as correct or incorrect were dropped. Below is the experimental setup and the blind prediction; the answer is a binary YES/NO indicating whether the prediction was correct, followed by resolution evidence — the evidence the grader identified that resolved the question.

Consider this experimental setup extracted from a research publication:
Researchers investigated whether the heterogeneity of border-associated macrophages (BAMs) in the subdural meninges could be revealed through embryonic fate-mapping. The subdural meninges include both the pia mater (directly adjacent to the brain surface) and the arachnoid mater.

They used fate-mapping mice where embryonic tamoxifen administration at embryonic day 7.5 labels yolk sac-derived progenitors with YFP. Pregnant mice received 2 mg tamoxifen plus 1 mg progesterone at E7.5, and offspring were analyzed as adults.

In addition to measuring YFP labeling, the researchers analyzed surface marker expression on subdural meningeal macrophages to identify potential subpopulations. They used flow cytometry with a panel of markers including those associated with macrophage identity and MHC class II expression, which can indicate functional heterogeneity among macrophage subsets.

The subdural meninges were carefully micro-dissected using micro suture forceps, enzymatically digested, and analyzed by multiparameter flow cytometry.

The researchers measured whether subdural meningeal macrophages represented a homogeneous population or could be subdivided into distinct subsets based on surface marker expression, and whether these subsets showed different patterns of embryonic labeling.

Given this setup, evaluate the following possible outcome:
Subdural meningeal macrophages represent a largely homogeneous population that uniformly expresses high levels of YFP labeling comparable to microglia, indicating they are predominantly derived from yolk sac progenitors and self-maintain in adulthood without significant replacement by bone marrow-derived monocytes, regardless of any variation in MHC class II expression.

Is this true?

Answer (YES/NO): NO